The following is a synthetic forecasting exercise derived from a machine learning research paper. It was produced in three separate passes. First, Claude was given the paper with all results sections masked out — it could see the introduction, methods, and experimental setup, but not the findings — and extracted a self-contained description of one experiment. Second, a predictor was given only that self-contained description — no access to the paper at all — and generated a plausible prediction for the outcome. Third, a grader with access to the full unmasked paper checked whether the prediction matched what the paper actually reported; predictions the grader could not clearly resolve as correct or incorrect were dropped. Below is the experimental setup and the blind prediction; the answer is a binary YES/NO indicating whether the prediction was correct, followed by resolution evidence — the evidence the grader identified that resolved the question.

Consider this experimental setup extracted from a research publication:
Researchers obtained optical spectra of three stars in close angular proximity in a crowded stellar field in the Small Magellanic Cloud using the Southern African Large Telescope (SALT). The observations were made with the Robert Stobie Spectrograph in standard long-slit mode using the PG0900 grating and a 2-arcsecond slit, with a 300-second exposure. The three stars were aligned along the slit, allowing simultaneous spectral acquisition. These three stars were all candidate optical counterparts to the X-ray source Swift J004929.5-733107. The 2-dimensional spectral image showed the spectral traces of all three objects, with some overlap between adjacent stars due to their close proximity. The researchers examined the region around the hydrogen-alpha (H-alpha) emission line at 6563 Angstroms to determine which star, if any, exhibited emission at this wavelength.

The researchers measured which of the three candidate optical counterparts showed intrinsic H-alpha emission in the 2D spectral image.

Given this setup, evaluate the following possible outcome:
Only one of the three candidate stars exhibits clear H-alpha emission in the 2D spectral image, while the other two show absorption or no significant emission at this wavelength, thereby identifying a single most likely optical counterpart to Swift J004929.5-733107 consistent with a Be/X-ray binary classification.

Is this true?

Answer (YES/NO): YES